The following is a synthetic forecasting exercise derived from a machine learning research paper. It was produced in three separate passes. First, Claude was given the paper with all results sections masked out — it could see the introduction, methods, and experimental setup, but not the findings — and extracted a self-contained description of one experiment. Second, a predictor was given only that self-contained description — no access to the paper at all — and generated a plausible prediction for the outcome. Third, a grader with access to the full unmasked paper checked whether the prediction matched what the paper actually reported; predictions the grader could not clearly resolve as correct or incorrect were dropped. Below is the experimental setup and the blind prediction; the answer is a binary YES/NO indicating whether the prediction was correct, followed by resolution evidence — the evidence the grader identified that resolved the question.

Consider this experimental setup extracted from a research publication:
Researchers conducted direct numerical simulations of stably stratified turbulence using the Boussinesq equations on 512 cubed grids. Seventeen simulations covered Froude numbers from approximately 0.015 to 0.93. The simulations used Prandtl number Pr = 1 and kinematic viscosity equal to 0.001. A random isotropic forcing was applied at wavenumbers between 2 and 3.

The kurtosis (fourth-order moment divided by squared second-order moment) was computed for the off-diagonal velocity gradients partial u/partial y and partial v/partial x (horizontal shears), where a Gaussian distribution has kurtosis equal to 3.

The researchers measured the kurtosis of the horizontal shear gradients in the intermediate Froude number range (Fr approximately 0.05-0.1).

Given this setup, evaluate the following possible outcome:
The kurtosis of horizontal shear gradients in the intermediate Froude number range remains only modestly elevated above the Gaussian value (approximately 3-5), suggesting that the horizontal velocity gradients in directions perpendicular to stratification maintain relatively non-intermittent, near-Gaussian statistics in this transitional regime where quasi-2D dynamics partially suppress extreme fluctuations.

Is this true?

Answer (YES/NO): NO